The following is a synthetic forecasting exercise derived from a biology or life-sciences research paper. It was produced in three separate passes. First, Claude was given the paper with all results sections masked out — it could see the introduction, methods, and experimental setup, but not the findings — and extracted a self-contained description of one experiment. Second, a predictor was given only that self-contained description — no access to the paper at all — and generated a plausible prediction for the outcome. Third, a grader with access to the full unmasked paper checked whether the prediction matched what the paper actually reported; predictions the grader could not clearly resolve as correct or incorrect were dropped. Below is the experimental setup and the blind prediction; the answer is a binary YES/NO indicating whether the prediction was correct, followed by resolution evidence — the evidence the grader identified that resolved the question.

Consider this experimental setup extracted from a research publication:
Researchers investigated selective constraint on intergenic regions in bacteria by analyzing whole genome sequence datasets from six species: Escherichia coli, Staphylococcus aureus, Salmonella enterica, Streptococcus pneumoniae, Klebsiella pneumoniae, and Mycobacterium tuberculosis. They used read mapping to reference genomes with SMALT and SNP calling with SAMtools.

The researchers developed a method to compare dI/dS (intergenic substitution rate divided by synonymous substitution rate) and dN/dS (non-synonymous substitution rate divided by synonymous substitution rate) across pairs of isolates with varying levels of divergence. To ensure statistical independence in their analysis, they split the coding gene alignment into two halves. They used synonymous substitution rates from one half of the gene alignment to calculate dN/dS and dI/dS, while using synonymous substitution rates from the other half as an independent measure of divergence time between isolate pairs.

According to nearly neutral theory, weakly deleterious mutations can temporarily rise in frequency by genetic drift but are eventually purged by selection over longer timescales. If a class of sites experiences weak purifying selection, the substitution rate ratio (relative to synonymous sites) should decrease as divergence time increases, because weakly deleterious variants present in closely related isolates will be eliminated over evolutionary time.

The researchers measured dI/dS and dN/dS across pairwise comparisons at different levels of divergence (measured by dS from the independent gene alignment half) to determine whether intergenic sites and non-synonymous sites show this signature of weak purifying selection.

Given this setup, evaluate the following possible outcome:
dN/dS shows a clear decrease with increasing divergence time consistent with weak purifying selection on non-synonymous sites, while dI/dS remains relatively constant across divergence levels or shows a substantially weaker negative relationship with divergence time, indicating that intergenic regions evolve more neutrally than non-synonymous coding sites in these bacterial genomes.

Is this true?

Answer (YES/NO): NO